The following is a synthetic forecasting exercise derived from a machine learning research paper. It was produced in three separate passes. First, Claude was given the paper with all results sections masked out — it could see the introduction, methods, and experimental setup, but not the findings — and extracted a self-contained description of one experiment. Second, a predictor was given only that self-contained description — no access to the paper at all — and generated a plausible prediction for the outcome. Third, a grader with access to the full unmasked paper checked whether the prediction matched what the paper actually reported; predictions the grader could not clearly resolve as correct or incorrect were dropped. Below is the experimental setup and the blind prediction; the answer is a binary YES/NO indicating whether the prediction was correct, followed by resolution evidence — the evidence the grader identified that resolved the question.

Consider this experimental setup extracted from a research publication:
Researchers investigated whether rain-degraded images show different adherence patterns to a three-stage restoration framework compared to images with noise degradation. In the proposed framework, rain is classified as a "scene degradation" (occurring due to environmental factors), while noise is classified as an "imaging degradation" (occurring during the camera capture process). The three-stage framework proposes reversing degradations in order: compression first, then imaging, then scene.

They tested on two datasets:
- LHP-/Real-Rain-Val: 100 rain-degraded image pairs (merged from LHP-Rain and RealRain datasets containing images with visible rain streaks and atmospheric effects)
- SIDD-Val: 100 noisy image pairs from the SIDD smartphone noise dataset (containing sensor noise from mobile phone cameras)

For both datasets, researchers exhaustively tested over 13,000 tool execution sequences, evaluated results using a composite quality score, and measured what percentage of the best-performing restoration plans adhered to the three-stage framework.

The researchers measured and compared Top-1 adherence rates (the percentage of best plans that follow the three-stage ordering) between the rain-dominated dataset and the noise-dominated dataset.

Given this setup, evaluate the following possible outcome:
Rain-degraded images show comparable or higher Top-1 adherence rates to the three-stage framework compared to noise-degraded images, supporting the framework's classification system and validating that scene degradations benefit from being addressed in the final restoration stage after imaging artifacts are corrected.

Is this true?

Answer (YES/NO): NO